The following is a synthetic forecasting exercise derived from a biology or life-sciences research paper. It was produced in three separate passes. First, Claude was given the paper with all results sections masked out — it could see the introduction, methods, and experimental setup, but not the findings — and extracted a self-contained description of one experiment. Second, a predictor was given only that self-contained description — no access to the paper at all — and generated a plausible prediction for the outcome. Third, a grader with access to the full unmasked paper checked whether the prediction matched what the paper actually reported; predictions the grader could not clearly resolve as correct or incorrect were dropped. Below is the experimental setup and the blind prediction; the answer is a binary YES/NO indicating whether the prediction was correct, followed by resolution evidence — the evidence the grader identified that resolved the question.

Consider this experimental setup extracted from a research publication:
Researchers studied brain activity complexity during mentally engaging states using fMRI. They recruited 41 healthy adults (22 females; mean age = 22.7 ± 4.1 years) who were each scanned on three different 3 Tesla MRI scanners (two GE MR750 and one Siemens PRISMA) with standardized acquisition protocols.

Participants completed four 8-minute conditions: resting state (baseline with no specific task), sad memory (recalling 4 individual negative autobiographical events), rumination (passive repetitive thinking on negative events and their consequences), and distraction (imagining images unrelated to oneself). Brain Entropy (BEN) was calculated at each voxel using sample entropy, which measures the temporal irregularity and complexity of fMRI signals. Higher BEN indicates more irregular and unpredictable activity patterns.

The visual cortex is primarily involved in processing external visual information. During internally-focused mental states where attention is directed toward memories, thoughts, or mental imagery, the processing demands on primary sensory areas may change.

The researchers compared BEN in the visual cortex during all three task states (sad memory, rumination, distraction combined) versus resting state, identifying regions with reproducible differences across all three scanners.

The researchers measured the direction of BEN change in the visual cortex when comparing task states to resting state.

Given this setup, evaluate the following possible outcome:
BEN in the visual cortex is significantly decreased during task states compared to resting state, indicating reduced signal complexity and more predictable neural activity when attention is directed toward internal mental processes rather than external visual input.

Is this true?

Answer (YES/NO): YES